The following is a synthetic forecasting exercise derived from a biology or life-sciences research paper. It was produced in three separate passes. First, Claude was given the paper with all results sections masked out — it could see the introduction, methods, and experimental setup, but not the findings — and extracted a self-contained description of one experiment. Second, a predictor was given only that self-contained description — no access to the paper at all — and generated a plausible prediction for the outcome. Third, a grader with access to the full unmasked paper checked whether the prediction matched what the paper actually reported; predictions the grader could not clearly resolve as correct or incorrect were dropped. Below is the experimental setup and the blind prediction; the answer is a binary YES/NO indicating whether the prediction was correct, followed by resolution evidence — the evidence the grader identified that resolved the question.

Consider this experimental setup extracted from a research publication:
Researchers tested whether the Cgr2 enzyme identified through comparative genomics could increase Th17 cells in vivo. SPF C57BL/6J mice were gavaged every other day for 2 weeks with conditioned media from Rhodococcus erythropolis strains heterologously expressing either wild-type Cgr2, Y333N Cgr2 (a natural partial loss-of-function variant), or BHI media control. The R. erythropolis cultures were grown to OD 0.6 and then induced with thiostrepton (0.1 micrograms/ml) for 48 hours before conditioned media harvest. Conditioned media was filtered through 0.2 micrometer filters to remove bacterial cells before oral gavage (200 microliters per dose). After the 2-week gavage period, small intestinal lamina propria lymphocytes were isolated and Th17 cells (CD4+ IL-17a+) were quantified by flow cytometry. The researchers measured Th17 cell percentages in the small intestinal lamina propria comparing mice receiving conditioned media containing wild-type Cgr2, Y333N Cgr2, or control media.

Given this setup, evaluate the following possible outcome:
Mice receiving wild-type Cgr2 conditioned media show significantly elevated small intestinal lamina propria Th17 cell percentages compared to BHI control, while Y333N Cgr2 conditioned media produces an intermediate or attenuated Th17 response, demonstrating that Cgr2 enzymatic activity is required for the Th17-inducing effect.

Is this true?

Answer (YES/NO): NO